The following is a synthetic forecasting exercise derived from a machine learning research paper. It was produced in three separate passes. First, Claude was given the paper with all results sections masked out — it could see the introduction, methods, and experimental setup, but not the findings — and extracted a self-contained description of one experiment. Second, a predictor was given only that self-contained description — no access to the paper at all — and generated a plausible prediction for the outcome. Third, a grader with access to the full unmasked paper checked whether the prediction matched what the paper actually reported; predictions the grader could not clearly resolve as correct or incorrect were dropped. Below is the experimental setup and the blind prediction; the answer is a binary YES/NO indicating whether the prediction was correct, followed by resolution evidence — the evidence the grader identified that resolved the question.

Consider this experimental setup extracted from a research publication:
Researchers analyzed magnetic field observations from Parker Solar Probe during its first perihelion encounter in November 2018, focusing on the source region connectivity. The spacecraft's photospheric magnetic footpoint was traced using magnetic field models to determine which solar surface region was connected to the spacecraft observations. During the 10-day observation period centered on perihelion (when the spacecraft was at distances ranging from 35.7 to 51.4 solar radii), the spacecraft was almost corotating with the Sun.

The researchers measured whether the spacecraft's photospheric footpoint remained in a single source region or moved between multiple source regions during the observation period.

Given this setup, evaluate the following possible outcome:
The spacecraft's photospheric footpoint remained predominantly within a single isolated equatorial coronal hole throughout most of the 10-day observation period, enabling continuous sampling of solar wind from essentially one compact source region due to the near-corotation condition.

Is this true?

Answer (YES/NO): YES